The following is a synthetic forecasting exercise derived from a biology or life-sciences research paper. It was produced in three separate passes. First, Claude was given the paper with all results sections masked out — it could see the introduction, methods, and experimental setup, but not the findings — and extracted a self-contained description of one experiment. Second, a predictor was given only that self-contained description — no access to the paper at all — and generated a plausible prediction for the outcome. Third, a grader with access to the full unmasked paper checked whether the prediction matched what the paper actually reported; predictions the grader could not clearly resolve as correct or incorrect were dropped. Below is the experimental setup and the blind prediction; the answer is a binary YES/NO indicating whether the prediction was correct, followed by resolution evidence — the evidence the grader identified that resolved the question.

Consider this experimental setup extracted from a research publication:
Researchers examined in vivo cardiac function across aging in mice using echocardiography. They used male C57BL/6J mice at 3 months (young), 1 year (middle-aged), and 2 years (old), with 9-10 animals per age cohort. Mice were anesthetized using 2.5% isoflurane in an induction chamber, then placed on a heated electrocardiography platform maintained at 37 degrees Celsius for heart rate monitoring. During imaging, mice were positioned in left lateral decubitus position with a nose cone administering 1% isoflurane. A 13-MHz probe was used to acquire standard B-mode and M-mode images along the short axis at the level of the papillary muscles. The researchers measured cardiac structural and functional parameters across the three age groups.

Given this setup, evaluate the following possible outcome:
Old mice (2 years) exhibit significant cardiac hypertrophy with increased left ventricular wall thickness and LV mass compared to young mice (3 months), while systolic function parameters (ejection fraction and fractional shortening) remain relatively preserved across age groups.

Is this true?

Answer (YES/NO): NO